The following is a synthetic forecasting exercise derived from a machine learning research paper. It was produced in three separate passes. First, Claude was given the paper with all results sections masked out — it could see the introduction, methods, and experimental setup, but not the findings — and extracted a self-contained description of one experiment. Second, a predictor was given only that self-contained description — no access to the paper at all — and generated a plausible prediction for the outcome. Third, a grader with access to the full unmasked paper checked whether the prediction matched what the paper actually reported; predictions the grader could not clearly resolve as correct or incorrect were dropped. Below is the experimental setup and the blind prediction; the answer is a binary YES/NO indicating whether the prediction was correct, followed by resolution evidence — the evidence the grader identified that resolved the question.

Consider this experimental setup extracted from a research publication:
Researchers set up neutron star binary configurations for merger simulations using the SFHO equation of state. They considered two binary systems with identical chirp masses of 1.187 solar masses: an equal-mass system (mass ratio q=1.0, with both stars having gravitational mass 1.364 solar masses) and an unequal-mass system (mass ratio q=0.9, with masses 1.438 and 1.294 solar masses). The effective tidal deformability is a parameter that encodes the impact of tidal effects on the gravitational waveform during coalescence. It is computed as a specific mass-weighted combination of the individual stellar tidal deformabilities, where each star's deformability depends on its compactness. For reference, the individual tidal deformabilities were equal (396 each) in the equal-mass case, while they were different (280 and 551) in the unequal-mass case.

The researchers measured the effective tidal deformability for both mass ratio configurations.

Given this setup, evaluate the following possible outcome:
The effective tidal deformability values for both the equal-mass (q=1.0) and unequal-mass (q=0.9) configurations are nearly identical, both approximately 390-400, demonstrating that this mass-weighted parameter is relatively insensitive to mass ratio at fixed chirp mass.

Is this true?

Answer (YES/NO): YES